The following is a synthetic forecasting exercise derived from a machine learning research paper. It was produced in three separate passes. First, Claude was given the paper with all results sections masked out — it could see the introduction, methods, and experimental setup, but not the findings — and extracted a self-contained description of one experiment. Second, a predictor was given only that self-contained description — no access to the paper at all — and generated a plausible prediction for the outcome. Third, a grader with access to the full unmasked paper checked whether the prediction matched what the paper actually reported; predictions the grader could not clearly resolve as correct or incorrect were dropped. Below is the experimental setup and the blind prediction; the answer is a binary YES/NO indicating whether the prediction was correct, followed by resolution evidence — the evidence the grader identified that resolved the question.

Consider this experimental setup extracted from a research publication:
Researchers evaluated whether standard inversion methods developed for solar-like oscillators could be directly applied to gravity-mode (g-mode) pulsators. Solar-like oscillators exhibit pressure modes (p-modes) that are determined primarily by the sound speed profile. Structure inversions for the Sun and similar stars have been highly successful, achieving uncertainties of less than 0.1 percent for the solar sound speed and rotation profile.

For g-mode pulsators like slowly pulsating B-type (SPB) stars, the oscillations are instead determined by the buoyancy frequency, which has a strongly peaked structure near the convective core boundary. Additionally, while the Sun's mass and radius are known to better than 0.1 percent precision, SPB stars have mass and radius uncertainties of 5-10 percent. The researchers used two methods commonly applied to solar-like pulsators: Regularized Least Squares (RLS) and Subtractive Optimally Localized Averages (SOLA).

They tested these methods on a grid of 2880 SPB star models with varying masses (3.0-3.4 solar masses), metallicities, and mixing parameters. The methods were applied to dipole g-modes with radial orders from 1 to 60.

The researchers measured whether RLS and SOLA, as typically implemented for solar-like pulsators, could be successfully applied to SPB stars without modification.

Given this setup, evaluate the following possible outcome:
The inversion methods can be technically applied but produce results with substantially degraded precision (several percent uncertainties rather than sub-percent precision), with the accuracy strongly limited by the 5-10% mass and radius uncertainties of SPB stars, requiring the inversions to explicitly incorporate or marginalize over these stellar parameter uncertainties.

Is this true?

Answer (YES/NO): NO